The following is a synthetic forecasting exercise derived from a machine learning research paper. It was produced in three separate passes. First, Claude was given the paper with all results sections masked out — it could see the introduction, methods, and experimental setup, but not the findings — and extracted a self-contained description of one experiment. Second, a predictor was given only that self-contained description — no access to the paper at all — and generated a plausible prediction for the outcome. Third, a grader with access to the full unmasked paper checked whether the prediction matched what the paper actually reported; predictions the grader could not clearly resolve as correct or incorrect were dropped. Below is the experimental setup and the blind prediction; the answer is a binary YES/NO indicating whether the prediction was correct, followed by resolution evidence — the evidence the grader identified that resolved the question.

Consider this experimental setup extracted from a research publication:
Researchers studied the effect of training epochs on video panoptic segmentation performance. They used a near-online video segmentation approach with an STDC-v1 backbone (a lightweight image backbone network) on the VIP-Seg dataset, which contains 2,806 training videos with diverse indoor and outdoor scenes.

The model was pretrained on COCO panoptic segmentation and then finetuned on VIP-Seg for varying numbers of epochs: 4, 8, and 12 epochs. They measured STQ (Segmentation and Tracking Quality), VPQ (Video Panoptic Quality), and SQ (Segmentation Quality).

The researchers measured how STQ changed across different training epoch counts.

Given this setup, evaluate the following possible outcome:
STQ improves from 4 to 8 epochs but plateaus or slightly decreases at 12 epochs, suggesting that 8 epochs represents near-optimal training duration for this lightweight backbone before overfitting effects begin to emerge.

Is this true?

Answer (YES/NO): YES